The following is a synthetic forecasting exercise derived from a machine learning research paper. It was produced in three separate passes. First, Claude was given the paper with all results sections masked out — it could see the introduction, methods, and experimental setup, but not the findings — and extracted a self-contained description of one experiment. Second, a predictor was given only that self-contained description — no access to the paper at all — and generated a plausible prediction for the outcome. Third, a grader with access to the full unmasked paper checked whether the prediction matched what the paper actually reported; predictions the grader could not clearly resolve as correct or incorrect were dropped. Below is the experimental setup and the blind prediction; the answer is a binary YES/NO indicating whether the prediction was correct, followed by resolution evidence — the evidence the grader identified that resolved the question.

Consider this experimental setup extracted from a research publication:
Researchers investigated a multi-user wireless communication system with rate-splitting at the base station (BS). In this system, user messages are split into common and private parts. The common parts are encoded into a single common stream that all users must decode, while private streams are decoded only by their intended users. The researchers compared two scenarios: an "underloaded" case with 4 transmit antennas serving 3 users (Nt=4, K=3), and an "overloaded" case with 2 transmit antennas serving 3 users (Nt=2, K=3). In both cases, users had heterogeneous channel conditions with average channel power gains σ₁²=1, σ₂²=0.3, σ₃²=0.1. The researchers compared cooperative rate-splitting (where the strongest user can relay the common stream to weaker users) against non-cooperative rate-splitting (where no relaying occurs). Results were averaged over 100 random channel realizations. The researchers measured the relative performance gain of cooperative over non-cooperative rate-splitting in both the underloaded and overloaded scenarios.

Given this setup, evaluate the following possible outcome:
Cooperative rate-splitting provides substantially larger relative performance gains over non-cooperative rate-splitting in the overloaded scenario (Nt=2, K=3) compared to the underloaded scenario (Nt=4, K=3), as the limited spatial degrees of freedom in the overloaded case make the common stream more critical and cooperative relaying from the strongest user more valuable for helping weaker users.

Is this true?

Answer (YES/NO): YES